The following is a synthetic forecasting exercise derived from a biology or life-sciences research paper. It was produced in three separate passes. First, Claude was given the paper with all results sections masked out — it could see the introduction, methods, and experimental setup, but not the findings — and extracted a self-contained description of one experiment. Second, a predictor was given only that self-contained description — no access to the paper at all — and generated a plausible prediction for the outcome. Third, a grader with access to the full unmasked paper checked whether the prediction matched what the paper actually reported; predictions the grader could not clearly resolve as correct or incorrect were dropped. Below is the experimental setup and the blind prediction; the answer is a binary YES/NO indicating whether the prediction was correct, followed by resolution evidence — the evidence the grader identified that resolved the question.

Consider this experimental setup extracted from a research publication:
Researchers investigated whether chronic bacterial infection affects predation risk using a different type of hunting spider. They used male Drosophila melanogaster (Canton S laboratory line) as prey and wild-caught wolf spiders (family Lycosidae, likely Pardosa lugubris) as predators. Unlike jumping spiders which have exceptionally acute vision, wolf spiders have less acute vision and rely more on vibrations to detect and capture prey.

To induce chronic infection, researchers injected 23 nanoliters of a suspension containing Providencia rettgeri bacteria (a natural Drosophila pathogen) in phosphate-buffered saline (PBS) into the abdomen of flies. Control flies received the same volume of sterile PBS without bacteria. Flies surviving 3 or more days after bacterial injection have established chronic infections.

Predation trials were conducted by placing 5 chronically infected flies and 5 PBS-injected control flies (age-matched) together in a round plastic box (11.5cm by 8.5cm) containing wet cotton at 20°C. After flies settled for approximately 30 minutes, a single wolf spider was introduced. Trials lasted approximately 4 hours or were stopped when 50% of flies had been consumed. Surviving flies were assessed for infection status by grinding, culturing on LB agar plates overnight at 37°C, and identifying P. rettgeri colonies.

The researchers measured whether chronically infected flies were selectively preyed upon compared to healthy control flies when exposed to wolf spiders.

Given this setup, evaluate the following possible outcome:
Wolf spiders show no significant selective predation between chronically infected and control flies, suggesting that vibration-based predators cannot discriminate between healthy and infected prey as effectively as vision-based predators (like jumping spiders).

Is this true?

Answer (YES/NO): YES